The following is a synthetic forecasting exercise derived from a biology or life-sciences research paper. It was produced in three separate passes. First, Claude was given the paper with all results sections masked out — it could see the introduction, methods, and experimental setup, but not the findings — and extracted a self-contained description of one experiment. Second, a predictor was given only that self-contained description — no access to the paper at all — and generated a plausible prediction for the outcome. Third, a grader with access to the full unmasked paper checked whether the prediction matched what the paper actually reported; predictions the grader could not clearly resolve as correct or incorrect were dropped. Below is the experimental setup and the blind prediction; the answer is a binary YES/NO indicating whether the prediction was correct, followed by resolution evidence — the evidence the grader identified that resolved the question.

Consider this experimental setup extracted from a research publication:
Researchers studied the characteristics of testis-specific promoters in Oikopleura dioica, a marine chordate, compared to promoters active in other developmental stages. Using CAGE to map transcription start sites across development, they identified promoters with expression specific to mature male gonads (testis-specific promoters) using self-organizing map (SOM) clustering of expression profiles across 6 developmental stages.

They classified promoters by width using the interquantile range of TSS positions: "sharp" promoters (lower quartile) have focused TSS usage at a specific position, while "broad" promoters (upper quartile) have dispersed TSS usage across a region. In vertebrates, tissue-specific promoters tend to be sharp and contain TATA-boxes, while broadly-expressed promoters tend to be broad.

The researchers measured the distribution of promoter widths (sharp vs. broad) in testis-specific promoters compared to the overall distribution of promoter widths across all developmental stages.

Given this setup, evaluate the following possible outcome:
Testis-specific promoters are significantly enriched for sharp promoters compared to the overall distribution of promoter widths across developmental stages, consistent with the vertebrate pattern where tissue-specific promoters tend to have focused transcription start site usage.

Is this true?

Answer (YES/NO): YES